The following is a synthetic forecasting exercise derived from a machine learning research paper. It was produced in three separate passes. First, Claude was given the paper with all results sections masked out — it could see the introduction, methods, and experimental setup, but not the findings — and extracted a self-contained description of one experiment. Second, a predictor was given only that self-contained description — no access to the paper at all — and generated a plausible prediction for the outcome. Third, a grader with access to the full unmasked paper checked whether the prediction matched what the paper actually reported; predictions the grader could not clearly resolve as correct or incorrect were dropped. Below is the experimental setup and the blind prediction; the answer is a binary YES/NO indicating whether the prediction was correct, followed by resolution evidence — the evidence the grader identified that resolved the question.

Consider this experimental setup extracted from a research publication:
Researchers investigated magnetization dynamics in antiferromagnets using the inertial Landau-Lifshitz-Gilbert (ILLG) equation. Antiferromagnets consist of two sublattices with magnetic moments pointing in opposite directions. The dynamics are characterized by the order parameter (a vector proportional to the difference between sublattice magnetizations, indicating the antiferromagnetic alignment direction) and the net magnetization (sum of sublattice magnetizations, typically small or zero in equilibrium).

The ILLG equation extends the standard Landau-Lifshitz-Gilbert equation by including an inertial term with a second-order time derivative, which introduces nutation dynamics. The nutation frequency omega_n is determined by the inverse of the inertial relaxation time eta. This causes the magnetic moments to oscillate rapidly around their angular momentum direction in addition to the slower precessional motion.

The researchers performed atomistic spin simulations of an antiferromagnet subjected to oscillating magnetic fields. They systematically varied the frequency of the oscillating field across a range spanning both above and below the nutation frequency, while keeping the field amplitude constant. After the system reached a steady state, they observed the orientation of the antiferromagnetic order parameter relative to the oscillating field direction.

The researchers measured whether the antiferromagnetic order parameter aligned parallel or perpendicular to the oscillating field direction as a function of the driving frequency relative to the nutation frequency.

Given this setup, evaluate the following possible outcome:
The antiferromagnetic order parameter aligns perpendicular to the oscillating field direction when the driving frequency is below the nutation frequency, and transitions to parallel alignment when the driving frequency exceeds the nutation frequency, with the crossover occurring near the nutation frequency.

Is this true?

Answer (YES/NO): YES